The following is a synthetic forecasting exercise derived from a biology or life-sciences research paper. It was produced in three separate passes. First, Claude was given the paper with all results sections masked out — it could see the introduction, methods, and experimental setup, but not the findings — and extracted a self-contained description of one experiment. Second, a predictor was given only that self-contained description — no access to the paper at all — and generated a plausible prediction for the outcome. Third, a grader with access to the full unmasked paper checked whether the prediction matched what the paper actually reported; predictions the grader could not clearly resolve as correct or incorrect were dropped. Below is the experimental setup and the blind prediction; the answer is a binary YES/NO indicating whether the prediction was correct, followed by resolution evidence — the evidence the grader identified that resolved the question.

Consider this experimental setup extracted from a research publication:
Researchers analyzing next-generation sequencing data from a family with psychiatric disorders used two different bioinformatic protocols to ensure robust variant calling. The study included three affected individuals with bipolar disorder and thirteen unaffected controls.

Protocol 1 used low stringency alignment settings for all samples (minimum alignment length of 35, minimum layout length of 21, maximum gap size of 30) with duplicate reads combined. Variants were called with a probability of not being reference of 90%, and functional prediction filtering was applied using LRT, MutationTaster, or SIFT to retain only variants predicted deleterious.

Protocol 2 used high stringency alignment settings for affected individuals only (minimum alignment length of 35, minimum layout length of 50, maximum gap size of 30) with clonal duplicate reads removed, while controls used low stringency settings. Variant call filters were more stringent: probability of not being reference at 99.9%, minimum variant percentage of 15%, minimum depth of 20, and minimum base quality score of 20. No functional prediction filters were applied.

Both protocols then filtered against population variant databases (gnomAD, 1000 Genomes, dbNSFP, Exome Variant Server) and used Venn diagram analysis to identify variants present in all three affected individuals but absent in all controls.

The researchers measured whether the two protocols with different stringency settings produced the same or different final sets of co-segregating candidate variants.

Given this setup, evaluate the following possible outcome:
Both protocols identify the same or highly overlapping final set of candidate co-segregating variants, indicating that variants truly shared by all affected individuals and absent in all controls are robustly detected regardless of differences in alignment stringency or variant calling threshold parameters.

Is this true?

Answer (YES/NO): YES